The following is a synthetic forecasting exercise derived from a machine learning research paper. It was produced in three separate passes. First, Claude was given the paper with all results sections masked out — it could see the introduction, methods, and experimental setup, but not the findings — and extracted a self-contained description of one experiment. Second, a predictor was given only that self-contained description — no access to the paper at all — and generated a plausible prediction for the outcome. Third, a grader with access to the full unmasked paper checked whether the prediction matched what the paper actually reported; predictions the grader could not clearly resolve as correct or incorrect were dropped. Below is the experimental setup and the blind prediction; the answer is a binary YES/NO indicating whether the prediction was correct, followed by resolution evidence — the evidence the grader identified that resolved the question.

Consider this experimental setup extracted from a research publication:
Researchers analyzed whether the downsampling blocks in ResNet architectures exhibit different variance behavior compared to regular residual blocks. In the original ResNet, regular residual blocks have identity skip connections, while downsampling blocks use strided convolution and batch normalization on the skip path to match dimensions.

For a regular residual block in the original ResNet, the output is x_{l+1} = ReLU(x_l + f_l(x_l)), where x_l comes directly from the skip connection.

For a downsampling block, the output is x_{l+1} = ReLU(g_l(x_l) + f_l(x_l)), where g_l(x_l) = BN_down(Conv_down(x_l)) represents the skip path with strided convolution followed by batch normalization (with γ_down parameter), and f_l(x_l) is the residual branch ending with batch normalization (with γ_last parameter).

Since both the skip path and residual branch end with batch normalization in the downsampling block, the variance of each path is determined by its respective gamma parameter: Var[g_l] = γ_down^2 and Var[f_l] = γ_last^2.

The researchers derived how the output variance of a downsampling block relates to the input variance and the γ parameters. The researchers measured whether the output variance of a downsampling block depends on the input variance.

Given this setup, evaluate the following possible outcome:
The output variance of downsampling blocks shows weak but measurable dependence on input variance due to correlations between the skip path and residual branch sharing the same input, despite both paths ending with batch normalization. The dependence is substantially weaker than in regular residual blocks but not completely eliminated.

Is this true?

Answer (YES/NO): NO